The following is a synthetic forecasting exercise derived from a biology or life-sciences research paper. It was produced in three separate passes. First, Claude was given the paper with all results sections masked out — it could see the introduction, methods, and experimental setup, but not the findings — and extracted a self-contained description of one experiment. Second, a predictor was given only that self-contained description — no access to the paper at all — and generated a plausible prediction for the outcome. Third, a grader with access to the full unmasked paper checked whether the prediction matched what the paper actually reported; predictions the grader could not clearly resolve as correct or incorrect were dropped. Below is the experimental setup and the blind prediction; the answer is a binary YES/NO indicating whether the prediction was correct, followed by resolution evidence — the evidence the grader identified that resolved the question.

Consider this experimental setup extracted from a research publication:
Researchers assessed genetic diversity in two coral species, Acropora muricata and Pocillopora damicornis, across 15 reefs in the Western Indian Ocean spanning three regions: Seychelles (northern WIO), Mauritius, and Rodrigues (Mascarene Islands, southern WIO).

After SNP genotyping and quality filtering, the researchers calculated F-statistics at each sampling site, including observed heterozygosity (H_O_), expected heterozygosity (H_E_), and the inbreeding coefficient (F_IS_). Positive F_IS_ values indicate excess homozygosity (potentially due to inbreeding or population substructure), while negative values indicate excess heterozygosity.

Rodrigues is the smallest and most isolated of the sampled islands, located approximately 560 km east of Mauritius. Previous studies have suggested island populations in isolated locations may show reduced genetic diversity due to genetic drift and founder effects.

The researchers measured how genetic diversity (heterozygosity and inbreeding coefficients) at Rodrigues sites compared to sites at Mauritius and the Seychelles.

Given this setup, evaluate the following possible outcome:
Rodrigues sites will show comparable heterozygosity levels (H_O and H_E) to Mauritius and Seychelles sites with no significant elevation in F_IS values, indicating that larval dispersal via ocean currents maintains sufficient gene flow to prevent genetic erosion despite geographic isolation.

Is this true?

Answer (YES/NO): NO